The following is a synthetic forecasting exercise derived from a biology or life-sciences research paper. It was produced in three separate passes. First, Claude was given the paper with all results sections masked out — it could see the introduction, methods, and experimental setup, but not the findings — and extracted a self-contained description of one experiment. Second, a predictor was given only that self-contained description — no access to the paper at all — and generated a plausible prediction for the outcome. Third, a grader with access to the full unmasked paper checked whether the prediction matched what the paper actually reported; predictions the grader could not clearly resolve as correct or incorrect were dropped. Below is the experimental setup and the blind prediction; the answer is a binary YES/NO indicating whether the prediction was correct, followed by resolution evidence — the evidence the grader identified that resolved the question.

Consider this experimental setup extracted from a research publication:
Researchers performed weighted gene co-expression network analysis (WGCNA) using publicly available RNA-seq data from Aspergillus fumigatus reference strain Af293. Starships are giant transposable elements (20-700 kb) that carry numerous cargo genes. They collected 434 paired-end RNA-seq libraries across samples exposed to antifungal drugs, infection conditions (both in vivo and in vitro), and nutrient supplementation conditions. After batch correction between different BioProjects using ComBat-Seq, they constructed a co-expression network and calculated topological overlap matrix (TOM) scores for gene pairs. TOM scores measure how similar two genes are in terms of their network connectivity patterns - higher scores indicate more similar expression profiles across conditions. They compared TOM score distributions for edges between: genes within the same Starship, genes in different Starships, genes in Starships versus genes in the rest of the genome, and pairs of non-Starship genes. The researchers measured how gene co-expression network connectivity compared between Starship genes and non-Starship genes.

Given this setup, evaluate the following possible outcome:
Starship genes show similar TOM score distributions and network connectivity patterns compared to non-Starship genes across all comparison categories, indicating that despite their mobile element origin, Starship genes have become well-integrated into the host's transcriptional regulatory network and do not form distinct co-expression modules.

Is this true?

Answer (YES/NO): NO